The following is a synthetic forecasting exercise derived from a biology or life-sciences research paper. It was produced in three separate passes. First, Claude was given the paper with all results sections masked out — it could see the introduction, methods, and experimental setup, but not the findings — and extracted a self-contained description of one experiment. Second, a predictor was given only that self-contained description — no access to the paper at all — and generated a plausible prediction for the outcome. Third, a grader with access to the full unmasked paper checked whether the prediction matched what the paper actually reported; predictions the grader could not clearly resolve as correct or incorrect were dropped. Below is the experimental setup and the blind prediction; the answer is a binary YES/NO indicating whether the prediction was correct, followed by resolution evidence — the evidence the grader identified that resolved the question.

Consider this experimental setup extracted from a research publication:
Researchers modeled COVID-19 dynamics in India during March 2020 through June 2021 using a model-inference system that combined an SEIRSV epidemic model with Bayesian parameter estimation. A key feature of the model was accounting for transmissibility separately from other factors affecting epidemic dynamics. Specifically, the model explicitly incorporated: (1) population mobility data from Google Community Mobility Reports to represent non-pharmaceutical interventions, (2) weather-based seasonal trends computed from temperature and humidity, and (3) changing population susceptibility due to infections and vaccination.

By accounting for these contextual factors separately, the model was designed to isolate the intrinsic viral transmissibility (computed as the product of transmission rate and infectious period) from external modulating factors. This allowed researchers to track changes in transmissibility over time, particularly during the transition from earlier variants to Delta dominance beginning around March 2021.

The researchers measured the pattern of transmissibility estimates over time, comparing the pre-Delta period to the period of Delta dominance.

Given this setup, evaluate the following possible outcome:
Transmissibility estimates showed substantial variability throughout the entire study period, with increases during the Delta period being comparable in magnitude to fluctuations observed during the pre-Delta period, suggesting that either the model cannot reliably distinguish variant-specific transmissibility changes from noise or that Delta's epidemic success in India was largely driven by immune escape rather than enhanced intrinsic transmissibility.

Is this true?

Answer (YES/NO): NO